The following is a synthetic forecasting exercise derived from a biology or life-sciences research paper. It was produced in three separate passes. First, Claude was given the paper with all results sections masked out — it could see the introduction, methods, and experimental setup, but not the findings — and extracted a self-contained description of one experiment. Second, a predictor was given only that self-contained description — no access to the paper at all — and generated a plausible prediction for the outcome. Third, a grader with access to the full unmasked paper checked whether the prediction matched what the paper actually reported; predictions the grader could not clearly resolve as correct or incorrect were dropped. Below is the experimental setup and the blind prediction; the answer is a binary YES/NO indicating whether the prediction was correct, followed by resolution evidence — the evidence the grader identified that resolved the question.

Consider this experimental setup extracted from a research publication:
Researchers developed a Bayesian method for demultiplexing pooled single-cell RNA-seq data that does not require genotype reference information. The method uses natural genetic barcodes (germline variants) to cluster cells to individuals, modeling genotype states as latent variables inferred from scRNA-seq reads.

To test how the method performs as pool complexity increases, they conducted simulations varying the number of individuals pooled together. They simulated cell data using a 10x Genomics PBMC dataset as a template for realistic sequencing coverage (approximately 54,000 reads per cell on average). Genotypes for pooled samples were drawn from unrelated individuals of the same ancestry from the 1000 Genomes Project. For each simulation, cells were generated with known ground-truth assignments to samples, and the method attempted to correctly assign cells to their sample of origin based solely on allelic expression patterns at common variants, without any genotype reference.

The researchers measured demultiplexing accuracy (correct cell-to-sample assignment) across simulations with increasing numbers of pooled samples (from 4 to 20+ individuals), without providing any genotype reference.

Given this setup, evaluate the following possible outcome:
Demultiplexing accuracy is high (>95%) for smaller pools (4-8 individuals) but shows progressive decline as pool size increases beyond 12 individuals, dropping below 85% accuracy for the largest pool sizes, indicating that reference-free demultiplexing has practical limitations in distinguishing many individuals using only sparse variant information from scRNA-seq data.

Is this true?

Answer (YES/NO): NO